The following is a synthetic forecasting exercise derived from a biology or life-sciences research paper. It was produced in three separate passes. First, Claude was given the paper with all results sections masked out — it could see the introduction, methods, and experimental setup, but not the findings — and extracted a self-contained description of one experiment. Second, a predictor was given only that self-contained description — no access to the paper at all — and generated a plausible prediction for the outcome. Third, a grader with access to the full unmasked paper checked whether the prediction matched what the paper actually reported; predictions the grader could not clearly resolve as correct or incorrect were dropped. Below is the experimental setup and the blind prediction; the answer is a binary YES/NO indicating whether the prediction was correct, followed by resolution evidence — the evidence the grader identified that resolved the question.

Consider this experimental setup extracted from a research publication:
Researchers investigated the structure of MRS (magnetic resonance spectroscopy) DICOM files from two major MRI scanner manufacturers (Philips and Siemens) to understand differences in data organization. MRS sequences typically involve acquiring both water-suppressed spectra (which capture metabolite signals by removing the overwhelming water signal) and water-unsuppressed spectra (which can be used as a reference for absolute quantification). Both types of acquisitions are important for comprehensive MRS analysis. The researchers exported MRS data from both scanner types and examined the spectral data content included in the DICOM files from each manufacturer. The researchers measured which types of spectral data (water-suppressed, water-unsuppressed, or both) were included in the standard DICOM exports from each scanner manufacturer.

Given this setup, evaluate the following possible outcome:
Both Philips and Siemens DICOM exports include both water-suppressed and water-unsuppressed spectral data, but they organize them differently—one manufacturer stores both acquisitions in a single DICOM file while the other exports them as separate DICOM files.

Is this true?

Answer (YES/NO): NO